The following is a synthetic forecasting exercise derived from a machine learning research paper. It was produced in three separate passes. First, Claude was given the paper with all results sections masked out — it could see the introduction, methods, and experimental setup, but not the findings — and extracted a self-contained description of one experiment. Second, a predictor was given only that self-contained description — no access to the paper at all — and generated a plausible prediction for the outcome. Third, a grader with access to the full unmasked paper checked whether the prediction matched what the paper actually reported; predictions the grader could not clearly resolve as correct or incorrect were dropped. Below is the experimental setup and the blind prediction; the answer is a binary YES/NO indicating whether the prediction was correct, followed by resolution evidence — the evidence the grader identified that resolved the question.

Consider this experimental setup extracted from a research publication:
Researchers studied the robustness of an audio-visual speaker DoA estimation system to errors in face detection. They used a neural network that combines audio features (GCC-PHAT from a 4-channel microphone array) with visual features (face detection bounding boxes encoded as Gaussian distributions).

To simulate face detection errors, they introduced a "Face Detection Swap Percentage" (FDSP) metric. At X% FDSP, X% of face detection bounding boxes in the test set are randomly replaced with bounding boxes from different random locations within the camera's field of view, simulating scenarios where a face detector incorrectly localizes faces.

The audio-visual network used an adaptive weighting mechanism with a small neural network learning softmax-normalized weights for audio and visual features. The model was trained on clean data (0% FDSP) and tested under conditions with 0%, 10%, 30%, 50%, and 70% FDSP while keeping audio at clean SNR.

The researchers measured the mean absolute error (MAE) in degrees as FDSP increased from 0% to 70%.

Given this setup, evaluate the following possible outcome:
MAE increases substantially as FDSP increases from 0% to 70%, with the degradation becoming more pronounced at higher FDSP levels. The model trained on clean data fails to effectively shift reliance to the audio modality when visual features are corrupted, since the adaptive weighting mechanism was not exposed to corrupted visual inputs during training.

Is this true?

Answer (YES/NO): NO